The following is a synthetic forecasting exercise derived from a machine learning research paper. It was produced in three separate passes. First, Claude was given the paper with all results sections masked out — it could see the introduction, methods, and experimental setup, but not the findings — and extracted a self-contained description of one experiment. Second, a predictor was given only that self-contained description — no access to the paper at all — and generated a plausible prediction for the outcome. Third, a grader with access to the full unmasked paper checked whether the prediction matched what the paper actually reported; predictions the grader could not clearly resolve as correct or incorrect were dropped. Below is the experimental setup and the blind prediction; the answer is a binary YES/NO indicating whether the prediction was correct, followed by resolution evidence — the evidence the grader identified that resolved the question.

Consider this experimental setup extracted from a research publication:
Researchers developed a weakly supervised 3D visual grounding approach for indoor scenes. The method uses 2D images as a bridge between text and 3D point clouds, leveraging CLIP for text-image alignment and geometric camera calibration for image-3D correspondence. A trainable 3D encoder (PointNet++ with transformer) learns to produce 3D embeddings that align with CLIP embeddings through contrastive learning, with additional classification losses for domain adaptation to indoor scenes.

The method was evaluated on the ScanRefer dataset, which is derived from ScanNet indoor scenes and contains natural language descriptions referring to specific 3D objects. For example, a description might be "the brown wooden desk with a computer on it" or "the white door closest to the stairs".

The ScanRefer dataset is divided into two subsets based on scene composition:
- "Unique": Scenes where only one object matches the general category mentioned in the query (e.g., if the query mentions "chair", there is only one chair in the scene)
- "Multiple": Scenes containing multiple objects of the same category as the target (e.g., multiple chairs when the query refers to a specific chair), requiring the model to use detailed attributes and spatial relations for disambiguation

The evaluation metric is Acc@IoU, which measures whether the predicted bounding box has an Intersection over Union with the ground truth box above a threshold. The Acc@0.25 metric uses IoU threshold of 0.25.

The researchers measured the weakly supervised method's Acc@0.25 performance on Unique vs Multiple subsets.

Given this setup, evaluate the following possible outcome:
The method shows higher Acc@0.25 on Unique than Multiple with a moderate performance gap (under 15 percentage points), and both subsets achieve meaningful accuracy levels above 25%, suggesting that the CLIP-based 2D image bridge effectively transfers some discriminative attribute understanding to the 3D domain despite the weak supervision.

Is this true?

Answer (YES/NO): NO